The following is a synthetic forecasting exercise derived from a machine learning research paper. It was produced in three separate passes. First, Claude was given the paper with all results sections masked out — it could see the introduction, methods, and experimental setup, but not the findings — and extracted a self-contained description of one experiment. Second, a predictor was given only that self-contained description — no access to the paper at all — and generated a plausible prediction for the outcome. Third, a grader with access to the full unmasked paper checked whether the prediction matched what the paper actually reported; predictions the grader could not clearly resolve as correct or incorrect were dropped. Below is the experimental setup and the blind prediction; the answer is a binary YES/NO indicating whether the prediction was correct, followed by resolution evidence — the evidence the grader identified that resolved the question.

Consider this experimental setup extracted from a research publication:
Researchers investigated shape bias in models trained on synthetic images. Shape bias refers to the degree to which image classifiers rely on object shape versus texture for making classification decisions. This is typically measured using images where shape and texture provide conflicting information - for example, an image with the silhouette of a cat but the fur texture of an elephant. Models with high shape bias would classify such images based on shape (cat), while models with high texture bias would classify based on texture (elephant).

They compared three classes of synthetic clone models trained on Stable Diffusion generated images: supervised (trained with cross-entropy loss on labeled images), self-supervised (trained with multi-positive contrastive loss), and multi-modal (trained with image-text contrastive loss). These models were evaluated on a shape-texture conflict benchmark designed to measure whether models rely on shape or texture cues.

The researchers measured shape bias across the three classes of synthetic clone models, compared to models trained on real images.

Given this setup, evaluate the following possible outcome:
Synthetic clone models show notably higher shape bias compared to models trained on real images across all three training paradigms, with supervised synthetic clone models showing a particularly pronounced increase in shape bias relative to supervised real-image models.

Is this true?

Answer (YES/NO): NO